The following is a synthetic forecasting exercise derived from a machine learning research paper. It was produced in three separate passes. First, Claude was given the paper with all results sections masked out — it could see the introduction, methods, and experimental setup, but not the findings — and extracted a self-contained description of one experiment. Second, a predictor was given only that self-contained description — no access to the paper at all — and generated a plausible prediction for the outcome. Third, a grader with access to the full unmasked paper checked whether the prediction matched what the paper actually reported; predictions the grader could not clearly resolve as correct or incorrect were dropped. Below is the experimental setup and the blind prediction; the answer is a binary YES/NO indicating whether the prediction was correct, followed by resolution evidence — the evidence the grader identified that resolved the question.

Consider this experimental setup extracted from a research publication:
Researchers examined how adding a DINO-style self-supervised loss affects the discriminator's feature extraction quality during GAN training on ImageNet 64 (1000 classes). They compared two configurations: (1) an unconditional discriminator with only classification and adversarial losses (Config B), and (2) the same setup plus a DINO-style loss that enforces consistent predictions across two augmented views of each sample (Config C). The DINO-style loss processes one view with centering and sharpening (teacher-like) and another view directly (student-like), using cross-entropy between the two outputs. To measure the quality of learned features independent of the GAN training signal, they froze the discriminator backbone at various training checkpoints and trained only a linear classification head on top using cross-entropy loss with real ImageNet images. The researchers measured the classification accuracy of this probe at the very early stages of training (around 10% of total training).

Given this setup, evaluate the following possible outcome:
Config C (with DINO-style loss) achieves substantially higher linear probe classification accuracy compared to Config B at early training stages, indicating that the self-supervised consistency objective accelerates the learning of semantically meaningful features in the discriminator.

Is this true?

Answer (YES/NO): YES